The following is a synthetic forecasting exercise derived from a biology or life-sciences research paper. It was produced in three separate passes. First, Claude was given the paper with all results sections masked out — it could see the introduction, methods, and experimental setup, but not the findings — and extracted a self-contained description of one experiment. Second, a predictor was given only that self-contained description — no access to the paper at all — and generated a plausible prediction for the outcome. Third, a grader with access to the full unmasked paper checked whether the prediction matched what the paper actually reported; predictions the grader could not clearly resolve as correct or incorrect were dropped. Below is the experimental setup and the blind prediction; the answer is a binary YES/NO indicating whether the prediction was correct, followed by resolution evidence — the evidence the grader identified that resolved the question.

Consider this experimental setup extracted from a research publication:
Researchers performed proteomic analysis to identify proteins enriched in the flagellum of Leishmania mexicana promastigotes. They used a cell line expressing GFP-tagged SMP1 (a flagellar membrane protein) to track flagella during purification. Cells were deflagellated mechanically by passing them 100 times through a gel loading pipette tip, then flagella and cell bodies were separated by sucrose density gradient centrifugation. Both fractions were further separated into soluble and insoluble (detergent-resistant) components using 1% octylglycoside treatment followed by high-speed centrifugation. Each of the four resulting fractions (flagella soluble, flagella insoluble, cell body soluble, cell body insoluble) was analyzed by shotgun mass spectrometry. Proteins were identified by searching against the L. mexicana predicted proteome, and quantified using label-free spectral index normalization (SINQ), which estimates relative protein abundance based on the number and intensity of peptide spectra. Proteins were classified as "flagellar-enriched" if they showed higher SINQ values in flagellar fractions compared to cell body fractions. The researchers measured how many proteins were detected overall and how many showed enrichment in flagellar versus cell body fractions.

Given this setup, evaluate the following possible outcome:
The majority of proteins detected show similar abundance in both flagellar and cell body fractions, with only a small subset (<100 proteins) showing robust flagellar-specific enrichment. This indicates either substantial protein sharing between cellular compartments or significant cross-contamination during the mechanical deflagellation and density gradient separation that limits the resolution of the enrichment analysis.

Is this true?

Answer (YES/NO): NO